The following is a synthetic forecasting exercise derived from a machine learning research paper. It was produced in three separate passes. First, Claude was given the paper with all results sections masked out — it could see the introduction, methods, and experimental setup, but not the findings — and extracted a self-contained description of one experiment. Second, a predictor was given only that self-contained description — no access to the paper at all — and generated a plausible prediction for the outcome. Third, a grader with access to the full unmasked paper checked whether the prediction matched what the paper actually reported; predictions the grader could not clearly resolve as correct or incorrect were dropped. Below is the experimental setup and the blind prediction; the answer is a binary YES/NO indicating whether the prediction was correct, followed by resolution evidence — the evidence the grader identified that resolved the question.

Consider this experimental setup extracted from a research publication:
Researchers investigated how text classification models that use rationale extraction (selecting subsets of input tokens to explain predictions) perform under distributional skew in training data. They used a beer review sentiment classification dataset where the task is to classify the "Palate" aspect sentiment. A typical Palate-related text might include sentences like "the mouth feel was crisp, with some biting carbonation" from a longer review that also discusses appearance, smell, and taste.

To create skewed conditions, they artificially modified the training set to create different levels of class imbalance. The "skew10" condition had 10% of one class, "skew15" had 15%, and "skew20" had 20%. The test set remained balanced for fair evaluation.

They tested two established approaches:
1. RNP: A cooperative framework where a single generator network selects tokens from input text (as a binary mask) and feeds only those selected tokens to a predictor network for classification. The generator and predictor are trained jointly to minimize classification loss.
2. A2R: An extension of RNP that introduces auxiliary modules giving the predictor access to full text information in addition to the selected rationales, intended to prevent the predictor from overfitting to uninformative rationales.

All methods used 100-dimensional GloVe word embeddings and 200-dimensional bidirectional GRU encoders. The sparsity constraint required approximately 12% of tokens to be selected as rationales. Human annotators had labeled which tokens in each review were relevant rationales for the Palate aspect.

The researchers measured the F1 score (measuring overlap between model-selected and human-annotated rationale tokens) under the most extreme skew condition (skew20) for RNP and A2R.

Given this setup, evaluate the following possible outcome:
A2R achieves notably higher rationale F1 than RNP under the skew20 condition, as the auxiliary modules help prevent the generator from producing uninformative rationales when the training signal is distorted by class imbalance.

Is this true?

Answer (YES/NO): NO